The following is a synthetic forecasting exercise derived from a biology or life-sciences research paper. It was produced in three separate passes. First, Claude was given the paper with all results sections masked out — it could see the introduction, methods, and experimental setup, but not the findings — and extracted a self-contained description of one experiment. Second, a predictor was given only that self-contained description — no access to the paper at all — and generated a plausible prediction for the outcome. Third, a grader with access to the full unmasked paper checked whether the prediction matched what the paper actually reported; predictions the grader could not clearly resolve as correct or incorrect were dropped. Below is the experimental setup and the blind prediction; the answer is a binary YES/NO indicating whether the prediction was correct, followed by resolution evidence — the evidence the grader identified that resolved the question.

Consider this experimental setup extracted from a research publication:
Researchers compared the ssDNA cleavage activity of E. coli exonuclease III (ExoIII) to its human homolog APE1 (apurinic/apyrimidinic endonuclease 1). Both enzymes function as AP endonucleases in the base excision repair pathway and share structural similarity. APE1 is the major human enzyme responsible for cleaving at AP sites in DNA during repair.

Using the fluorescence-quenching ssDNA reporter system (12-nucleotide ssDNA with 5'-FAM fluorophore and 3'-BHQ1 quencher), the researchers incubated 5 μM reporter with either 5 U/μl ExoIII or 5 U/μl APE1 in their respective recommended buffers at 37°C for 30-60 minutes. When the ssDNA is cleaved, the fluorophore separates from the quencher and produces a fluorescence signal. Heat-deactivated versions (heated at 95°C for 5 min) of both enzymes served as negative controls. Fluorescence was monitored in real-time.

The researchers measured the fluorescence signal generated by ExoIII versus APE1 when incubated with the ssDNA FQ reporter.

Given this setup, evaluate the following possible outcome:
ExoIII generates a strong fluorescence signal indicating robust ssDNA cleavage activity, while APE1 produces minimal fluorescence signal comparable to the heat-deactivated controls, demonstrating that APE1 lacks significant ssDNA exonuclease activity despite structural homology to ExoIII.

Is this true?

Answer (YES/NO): NO